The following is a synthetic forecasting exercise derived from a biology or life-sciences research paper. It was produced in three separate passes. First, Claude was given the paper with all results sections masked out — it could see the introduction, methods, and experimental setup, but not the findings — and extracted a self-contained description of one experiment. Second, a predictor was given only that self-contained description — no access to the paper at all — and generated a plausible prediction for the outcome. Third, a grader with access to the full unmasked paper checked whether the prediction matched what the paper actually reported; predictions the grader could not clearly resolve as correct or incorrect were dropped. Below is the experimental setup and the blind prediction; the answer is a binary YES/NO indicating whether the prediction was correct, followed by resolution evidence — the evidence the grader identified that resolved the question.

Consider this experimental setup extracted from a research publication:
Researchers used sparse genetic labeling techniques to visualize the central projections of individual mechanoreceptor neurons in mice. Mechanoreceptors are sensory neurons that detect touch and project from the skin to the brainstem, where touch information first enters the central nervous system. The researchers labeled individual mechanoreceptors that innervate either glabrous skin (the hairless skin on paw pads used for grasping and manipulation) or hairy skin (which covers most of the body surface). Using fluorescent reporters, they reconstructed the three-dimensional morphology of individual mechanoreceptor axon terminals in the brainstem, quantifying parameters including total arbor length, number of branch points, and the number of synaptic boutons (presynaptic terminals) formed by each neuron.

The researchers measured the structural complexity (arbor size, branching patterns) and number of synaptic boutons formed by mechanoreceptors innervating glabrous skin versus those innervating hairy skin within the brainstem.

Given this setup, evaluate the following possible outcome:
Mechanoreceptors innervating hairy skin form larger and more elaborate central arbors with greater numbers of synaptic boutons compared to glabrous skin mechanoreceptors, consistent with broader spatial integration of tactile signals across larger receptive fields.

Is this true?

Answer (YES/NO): NO